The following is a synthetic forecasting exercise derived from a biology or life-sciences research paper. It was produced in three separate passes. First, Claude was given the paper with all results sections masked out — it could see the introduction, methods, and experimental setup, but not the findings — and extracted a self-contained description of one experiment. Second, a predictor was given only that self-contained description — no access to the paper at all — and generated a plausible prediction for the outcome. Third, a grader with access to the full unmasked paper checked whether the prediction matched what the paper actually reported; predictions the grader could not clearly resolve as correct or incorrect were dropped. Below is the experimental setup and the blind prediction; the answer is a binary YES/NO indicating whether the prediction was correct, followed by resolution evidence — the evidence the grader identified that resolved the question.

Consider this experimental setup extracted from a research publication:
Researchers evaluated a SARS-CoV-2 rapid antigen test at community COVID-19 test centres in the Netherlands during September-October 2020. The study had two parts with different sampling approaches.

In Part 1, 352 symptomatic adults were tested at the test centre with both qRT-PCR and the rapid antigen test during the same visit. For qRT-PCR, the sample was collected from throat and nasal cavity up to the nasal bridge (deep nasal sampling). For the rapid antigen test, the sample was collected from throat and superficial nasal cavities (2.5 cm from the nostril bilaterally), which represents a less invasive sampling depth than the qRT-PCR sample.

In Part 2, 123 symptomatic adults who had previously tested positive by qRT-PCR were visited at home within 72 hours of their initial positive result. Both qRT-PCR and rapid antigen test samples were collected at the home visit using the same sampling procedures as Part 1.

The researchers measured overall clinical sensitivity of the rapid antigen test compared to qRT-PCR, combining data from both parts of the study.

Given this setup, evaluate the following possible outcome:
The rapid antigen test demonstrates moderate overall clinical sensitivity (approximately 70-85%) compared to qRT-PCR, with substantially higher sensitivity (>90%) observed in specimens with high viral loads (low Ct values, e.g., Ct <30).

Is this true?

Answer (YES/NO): YES